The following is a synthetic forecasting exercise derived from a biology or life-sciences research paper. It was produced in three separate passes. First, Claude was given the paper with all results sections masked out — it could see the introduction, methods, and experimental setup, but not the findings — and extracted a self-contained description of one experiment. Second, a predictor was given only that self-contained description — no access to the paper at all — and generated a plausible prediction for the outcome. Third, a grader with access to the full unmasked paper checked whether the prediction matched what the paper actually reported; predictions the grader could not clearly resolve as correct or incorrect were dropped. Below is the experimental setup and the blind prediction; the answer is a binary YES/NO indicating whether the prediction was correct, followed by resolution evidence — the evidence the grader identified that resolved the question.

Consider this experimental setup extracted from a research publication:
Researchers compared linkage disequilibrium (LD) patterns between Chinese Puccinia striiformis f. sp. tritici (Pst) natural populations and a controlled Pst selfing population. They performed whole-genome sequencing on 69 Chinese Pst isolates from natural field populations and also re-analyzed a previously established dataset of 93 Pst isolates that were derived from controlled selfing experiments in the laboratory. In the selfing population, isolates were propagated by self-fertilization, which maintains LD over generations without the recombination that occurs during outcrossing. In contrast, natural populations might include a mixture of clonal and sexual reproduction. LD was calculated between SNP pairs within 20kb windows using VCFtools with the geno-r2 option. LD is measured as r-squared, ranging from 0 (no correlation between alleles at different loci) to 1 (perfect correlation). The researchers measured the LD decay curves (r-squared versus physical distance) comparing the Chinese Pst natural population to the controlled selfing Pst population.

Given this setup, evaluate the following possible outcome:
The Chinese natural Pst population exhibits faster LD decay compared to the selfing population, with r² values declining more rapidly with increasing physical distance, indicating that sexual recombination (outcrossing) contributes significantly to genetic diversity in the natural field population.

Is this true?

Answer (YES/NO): YES